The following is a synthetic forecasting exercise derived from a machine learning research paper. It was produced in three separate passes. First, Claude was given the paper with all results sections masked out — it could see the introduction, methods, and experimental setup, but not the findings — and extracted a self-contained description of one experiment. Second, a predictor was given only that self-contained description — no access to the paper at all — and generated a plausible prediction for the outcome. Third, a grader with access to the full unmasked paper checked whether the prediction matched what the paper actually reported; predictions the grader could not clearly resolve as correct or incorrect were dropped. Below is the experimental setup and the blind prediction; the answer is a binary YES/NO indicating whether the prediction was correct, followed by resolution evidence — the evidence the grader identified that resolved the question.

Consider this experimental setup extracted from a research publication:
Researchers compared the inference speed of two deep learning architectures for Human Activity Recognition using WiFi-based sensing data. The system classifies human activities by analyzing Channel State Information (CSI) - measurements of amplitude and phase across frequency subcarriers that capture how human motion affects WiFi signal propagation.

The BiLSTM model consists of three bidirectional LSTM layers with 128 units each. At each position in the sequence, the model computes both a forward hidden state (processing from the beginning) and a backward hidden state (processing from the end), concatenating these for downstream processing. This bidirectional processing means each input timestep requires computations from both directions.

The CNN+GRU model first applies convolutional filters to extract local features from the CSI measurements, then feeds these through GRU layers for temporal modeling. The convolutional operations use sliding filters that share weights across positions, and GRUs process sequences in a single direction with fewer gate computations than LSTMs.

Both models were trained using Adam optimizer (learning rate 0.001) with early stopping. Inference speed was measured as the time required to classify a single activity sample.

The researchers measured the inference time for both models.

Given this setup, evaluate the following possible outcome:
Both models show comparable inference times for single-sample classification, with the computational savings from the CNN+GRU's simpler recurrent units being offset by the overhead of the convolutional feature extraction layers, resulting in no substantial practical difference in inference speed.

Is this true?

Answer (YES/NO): NO